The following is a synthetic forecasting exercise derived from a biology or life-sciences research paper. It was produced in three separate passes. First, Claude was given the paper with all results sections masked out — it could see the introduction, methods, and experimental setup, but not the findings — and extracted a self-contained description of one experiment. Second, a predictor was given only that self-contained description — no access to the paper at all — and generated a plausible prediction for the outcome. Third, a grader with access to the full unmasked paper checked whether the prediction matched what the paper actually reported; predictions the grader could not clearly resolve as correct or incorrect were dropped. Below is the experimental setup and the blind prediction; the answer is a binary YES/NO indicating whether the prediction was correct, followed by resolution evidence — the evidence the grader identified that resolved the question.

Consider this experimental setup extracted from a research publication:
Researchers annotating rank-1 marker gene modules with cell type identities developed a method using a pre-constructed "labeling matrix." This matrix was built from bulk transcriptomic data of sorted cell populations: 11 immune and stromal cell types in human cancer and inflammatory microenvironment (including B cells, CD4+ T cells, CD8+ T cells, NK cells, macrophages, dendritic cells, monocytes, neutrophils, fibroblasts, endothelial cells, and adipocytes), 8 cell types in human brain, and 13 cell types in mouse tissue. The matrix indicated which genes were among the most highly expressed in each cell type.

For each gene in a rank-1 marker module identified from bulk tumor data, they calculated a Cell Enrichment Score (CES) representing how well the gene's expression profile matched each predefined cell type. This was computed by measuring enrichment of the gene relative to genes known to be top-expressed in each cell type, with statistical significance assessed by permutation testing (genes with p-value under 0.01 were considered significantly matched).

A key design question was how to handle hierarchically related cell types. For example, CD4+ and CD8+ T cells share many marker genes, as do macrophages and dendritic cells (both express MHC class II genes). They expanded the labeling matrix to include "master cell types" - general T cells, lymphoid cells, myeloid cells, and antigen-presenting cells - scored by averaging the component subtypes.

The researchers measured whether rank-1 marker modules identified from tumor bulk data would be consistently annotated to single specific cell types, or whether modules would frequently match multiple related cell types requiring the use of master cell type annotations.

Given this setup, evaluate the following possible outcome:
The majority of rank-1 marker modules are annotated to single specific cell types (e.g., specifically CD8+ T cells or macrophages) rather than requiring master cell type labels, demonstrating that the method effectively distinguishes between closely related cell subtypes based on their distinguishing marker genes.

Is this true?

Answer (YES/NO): NO